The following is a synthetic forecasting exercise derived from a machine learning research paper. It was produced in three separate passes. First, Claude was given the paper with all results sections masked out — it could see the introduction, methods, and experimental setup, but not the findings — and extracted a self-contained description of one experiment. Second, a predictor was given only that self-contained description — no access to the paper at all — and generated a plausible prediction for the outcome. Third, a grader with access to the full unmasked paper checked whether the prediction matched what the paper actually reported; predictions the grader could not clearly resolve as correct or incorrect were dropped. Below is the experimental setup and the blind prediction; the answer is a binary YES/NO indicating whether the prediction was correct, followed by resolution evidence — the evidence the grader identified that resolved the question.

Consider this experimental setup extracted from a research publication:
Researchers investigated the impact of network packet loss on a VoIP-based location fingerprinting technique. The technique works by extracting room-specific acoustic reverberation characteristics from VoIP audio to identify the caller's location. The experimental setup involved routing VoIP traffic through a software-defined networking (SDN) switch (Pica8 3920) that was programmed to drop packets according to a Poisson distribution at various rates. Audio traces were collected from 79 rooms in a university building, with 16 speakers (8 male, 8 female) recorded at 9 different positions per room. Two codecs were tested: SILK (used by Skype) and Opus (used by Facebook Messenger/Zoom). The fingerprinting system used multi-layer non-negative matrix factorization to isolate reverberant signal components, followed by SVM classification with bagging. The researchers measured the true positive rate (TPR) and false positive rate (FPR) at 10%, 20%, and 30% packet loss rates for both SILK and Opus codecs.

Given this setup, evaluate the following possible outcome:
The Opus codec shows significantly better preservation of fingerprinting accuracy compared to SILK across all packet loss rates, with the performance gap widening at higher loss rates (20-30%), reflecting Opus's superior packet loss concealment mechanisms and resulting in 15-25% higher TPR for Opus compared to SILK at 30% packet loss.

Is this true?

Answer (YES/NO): NO